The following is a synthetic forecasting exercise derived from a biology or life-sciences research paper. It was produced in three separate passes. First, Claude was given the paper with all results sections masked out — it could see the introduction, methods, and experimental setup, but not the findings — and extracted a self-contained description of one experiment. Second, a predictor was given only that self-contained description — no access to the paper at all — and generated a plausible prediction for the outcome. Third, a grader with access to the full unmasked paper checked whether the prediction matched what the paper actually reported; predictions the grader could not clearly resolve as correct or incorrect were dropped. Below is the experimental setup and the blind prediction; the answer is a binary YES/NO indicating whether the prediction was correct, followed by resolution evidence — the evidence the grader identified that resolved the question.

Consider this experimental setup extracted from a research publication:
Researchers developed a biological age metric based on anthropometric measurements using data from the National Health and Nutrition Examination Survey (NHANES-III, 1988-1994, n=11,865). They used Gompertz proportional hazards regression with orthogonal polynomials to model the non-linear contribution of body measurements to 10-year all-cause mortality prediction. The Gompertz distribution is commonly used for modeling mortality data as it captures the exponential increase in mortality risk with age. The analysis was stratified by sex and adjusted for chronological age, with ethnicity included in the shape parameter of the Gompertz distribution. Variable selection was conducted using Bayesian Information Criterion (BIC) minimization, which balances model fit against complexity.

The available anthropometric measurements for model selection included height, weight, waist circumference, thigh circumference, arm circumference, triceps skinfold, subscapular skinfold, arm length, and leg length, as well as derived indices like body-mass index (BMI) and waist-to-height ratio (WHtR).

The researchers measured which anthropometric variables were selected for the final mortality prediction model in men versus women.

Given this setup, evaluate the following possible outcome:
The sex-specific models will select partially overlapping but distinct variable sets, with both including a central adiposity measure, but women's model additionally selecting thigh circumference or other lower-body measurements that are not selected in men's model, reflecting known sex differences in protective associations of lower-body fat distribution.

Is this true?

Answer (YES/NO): NO